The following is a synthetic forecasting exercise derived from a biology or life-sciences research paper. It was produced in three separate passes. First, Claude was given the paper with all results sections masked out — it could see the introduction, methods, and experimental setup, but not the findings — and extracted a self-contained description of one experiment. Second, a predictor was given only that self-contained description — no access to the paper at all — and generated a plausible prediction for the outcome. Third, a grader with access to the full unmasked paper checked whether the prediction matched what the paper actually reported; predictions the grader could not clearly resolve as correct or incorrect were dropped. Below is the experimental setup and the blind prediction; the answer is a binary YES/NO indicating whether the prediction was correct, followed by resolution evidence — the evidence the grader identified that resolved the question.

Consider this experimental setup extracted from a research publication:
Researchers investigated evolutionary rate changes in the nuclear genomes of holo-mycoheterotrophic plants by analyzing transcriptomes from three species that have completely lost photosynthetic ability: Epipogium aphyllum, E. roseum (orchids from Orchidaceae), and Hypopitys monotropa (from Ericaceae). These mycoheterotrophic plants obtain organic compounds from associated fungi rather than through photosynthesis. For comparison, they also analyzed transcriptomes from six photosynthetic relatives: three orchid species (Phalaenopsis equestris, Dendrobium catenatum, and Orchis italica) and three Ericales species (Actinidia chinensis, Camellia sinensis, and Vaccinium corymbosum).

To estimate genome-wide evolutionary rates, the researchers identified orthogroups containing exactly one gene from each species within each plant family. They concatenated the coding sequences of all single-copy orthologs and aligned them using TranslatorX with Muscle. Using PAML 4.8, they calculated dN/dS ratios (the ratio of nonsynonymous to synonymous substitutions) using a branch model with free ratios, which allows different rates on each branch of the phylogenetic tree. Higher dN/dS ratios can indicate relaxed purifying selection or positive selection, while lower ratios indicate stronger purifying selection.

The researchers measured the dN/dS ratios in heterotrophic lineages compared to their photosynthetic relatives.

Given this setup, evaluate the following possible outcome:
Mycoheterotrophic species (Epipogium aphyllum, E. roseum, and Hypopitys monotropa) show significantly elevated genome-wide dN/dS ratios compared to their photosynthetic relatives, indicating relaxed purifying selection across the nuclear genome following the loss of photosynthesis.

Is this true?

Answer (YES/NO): NO